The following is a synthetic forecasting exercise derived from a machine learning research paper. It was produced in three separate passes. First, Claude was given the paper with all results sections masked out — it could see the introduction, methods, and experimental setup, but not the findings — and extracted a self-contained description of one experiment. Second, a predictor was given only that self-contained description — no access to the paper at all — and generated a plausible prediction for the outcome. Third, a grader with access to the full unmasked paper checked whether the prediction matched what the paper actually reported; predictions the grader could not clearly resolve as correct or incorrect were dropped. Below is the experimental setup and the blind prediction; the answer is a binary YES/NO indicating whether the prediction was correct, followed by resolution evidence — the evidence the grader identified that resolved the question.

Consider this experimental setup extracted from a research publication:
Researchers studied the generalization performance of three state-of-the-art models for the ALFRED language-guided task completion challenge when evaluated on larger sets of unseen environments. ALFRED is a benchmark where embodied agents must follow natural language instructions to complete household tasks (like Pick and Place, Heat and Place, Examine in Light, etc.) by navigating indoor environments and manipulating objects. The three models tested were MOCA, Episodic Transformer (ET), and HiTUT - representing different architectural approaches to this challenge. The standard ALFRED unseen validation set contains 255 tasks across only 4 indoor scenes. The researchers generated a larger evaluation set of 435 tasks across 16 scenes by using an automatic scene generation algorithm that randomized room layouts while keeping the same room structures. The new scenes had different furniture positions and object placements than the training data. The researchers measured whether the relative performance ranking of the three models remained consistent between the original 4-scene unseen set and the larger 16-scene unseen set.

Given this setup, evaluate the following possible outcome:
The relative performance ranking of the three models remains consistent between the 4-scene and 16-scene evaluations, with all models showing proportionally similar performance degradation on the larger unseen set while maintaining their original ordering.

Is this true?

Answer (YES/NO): NO